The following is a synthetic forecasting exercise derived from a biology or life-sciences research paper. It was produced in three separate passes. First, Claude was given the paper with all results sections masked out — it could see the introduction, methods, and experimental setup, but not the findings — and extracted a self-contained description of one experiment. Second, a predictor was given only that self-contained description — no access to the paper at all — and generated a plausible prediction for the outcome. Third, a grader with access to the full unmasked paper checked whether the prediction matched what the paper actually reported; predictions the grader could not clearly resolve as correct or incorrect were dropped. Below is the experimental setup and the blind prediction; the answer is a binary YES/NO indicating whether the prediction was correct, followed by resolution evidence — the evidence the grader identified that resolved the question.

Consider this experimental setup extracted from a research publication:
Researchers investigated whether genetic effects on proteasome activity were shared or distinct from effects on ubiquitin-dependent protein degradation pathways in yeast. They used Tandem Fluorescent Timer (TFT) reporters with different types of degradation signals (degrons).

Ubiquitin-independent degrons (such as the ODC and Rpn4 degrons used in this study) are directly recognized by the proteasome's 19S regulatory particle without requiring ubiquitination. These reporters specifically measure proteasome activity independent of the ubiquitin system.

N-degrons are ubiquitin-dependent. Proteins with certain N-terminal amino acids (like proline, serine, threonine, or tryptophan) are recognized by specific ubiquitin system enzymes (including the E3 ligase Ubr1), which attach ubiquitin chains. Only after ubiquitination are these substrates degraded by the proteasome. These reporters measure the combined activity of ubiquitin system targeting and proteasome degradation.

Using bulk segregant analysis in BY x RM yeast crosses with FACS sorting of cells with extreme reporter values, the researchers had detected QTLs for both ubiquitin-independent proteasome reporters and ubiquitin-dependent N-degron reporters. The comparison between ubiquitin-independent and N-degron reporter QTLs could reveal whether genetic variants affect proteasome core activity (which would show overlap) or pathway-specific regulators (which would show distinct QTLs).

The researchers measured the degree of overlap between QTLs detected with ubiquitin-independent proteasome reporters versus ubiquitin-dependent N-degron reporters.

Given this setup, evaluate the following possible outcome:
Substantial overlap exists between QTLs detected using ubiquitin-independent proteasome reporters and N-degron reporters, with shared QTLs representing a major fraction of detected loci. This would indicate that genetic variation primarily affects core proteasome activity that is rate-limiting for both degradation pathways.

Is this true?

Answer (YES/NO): NO